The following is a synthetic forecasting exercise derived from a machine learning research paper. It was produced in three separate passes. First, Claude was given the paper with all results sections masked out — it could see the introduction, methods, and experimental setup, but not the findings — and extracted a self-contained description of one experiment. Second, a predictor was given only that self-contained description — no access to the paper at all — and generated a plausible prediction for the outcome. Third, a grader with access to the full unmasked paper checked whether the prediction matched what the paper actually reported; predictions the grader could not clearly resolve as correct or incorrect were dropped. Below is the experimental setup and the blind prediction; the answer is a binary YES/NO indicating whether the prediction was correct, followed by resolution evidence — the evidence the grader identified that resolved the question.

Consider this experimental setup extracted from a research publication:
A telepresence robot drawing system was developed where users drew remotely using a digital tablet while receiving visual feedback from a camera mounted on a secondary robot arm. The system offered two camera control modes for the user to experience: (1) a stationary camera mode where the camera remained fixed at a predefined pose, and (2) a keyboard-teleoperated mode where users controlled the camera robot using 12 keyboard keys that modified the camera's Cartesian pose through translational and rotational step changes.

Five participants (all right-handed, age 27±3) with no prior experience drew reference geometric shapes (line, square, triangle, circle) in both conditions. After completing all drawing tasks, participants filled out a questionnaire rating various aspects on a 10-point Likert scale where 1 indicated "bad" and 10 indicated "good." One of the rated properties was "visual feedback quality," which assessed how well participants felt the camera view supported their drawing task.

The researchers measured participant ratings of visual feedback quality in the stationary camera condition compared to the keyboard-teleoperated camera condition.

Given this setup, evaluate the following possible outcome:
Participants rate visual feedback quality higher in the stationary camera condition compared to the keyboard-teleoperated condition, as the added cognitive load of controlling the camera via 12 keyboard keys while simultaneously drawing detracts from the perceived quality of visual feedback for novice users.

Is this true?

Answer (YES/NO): NO